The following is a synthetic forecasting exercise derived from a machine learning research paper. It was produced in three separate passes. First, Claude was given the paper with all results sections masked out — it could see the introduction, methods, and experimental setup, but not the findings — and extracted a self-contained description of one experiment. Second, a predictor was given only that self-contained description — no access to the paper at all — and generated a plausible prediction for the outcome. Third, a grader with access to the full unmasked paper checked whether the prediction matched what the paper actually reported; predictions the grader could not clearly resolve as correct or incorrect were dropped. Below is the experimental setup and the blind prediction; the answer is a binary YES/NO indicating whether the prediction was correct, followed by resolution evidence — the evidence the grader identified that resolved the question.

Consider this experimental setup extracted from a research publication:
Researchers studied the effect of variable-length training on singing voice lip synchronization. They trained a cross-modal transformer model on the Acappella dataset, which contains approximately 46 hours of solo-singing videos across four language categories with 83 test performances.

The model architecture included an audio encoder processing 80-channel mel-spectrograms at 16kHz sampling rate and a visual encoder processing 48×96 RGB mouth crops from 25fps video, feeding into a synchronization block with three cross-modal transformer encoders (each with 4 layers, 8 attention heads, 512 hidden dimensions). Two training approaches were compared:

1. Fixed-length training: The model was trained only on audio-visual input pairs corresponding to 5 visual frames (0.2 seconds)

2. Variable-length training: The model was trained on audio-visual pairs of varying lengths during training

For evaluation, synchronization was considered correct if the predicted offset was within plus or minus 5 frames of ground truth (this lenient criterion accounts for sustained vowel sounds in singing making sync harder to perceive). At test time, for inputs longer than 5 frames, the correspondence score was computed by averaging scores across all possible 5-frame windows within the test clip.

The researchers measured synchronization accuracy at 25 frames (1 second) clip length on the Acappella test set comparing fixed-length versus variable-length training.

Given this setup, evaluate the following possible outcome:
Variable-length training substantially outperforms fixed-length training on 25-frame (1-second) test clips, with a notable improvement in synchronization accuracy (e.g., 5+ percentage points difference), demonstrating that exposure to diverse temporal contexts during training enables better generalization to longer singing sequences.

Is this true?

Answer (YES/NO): NO